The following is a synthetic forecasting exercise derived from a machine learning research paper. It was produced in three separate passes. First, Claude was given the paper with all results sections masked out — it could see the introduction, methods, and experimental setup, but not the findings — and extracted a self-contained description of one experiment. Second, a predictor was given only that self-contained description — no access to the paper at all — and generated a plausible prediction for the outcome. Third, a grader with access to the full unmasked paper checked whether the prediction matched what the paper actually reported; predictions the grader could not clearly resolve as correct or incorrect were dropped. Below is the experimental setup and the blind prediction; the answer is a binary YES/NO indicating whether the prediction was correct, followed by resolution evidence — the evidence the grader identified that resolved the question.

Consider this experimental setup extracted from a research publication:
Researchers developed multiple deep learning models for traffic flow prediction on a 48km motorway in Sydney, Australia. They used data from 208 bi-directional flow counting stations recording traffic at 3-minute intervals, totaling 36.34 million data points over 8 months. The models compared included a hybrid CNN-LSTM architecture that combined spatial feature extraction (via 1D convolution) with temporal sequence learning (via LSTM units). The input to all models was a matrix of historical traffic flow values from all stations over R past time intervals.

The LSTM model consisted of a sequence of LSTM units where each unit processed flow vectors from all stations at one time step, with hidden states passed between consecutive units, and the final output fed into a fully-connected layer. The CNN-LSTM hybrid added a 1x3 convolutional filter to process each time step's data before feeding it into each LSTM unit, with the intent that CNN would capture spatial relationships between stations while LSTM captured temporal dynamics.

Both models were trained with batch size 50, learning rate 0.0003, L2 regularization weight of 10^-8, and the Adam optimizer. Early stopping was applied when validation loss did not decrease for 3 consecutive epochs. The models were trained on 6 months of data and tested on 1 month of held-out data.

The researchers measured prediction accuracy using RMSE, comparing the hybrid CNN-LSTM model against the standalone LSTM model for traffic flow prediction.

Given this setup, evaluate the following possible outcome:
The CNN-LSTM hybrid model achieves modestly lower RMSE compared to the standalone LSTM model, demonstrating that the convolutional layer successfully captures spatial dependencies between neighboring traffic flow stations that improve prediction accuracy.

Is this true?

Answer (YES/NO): NO